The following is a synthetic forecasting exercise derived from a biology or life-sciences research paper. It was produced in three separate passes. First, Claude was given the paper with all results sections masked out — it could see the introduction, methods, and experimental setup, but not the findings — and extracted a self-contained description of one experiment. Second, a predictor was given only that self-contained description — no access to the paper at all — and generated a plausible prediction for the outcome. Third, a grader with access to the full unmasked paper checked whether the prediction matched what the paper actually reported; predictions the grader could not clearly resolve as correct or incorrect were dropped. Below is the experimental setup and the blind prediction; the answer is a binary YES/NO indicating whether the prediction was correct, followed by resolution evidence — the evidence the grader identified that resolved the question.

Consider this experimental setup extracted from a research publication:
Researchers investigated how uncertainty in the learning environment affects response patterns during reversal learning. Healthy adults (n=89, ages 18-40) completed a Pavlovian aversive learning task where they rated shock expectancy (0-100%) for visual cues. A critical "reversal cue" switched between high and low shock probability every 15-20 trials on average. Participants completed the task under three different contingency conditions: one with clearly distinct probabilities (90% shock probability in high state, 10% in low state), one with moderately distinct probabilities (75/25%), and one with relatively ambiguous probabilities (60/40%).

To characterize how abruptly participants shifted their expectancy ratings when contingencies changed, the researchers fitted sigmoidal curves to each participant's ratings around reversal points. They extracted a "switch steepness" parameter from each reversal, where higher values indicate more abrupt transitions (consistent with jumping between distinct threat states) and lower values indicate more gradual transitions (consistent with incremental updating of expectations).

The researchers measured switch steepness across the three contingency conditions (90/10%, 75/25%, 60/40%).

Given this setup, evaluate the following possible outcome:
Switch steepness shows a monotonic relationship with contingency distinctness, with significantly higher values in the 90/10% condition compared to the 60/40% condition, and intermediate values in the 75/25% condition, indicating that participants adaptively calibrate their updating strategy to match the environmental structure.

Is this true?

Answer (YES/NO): YES